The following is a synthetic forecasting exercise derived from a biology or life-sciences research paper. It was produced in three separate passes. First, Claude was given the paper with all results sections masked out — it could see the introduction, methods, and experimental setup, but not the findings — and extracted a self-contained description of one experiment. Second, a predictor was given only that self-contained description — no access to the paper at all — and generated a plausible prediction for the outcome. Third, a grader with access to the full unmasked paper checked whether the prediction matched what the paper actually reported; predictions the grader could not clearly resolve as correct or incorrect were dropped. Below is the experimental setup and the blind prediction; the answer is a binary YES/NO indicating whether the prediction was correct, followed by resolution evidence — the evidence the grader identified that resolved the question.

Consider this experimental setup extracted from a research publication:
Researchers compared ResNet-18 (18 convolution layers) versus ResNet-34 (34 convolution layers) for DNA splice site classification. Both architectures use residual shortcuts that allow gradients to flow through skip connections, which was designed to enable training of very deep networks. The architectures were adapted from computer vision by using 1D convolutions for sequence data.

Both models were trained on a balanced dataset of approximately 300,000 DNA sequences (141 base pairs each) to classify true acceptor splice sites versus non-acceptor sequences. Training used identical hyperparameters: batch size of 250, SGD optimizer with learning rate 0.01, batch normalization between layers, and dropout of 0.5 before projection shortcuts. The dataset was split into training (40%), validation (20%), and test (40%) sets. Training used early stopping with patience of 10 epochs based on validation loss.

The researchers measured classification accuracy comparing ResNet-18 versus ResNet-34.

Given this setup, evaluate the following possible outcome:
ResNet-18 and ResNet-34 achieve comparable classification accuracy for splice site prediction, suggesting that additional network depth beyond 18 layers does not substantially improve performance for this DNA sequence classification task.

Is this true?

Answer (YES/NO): YES